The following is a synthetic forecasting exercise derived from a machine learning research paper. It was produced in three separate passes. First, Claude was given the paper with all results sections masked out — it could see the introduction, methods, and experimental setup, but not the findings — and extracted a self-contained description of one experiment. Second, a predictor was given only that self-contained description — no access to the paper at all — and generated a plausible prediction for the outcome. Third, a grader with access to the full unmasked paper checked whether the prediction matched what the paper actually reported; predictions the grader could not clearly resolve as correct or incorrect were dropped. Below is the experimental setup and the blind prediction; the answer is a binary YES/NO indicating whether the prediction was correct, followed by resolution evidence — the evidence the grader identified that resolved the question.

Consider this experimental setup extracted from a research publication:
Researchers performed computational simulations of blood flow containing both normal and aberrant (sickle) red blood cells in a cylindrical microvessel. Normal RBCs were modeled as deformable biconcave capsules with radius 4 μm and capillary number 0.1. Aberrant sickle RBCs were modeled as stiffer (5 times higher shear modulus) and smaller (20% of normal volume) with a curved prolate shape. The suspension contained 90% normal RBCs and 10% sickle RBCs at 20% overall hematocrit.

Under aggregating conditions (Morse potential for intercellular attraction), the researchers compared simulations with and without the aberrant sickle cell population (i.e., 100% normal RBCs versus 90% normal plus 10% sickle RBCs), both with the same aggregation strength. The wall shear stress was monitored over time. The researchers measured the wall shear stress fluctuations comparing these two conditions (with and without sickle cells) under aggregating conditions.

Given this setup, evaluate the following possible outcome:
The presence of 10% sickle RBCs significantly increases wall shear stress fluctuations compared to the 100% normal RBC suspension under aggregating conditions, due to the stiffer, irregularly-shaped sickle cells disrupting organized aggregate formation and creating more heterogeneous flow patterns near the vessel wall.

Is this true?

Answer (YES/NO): NO